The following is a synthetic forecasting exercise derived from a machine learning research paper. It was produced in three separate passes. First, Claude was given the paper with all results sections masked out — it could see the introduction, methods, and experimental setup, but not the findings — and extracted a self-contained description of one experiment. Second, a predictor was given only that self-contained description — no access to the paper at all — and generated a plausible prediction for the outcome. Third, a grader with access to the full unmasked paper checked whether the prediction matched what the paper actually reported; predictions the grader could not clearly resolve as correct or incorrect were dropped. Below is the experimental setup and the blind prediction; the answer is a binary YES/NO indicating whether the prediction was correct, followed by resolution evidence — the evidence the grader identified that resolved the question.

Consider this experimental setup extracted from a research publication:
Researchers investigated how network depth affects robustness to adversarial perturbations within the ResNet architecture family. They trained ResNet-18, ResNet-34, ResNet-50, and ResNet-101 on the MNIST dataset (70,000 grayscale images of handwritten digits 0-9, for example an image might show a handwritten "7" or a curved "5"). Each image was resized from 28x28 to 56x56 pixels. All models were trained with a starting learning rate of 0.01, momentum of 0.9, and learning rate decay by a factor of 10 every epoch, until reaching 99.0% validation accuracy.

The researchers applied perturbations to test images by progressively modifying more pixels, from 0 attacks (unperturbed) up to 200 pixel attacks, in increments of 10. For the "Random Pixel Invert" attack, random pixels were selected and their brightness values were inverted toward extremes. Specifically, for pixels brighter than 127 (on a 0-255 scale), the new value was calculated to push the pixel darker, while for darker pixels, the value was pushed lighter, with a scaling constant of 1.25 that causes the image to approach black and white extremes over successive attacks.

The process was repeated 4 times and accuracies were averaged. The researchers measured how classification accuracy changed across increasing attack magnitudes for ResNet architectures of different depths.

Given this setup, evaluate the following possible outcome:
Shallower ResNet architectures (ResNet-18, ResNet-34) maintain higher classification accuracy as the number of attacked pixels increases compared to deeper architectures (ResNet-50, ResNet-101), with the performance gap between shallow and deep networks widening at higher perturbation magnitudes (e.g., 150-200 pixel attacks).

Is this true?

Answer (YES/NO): NO